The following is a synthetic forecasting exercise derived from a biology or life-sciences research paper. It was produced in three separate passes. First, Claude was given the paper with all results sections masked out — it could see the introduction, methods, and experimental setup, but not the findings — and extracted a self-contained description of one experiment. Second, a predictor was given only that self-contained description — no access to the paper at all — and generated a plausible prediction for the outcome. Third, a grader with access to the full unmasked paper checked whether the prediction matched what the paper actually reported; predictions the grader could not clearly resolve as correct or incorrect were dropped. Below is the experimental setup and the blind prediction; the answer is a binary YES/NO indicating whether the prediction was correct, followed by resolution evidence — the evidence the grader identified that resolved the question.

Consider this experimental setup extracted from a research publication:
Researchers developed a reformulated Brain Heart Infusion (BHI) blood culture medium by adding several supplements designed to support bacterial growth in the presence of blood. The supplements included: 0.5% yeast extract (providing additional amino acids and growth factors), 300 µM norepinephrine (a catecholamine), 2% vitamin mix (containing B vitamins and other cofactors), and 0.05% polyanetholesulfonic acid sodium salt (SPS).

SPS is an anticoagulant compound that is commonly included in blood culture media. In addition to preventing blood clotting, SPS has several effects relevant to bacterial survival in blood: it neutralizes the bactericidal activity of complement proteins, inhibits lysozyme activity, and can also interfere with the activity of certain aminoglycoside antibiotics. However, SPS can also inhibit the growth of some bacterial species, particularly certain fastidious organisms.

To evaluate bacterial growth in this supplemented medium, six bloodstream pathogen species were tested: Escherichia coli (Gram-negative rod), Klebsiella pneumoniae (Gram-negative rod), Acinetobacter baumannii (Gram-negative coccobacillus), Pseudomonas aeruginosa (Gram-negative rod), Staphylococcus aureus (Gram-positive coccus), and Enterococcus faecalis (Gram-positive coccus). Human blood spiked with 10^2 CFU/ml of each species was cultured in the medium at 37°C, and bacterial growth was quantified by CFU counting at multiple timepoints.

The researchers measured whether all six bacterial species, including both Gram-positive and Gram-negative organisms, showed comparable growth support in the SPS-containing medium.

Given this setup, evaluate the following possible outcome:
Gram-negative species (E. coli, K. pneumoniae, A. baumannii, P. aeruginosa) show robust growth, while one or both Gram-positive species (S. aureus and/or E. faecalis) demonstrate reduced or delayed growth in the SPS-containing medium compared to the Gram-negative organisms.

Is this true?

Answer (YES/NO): NO